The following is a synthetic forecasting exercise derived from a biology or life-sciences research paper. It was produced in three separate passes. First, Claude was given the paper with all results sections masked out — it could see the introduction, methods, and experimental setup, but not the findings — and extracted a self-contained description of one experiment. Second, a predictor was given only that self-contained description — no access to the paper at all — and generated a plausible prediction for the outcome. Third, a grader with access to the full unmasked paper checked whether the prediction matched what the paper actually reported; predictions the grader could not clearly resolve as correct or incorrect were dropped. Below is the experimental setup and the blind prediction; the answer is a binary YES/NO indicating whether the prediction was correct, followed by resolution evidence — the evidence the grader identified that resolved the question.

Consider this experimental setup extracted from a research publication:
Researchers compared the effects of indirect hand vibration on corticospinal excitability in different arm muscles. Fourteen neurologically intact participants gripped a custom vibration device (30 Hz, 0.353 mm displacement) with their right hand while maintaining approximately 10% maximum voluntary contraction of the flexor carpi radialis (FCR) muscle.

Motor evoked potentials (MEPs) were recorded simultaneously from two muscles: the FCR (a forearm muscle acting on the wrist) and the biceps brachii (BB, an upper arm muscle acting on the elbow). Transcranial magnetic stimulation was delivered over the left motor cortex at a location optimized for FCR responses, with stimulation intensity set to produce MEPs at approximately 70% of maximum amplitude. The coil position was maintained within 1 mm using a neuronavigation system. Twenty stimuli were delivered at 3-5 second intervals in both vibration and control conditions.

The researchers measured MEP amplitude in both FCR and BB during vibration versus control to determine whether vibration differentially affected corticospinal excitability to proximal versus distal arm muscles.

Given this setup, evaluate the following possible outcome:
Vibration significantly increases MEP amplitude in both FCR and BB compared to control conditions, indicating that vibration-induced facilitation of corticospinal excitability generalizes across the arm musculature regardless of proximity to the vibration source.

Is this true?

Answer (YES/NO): NO